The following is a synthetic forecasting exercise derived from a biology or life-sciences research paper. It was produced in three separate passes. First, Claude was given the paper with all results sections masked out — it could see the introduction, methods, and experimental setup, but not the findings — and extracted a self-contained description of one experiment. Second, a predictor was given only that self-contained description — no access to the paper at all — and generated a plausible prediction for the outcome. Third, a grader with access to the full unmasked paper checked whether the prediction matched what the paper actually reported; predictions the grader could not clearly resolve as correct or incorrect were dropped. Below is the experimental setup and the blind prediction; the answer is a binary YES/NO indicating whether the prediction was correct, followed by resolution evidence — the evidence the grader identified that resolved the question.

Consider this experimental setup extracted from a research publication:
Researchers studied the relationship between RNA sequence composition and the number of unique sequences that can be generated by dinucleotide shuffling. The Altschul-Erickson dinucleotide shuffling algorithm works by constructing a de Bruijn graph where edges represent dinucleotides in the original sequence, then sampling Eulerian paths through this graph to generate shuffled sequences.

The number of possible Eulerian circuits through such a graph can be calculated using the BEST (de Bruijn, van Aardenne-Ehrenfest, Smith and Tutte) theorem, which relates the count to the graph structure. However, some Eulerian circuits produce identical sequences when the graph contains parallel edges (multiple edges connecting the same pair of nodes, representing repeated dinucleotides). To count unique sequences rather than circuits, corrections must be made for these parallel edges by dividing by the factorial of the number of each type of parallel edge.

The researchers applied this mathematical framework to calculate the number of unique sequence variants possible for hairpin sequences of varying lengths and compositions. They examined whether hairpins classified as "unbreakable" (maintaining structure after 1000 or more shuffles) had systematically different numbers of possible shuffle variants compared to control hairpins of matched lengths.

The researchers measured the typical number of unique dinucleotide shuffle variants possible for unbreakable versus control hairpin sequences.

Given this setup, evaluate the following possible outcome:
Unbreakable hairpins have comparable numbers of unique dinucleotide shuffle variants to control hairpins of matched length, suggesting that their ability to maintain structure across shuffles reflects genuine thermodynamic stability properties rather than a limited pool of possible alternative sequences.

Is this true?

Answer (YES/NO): NO